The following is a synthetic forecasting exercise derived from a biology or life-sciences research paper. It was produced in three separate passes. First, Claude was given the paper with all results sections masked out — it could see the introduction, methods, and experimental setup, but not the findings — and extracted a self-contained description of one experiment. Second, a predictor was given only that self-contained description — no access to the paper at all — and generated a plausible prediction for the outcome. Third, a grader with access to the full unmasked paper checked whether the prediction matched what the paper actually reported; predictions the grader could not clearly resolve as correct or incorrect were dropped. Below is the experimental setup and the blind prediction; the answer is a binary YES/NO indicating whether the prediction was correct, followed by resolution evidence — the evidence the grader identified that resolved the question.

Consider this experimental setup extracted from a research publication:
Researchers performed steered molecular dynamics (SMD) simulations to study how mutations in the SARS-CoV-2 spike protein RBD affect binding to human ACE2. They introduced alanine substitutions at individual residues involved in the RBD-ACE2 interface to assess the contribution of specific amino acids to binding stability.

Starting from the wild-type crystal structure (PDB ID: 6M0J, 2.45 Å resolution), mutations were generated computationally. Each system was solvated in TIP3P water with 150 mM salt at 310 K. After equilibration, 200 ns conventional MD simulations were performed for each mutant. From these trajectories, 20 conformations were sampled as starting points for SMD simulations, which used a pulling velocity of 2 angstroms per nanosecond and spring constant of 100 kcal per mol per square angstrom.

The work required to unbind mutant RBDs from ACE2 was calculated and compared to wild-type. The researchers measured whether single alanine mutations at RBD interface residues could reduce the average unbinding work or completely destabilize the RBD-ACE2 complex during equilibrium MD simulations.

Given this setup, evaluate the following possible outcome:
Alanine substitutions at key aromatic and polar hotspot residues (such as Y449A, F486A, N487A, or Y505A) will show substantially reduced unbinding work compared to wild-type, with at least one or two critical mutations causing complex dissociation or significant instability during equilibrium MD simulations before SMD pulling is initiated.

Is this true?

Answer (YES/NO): NO